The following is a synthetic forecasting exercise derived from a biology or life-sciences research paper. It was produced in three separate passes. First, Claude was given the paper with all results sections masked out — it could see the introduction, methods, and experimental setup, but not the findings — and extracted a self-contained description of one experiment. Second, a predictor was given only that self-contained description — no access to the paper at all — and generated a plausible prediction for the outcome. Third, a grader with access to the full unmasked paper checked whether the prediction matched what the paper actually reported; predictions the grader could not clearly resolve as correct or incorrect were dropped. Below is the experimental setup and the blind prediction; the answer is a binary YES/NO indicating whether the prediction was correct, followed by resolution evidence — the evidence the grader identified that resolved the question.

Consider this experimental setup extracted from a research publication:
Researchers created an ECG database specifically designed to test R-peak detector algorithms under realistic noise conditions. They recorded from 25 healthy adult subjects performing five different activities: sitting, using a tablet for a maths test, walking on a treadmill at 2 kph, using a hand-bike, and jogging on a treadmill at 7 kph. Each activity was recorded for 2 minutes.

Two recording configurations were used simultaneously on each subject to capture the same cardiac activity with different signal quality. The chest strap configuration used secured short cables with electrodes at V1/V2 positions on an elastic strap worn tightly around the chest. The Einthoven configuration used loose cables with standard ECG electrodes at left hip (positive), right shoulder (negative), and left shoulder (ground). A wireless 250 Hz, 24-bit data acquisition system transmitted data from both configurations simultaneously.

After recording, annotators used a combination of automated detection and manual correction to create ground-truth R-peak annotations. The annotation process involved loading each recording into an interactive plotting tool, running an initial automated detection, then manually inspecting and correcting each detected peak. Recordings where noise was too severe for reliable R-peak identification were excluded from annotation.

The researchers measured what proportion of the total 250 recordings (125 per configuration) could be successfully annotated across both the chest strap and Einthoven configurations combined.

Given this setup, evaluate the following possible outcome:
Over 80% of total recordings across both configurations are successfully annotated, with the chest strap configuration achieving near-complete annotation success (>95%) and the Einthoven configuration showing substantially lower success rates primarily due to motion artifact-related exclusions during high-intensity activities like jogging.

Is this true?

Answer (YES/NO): YES